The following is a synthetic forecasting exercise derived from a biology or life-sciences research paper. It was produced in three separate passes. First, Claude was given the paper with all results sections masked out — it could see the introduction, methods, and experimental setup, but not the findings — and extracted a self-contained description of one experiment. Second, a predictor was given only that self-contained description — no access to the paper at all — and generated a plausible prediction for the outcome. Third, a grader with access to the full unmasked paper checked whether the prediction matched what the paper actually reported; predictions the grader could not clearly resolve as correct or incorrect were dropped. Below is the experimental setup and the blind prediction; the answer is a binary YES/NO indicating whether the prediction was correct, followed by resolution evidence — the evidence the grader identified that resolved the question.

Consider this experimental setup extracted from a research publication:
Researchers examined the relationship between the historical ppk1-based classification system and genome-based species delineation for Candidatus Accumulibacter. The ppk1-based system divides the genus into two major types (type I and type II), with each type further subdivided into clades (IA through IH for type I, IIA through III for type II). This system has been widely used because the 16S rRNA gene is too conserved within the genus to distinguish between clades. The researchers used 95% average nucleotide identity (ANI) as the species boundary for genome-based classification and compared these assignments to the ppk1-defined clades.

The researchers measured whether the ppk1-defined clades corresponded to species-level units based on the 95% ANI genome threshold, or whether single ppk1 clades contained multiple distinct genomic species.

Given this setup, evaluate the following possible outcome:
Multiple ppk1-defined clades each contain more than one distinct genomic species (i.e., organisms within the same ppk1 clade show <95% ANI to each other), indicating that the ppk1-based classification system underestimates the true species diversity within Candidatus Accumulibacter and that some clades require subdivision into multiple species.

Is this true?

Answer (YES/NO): NO